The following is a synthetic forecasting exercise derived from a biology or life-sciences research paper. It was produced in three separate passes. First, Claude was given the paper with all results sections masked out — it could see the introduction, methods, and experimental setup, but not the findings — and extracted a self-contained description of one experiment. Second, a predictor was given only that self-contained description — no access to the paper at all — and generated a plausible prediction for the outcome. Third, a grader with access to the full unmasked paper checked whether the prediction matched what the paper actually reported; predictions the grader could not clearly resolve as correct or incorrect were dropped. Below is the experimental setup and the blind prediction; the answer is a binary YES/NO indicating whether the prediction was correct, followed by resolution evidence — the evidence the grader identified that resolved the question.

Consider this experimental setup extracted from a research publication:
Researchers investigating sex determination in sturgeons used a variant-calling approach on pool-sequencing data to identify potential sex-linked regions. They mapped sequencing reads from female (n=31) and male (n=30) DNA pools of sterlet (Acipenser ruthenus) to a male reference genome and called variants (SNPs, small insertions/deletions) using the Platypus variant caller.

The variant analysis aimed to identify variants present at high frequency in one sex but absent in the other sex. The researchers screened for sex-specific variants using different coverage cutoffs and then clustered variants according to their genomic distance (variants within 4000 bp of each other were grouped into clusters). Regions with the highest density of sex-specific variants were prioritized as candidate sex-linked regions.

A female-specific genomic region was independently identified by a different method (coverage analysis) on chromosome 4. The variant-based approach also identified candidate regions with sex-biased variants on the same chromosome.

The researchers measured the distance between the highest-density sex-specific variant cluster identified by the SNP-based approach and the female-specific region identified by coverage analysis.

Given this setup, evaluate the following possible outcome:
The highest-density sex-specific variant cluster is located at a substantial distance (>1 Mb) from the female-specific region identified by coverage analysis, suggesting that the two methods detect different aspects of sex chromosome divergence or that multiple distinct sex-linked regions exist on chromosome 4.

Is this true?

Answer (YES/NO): YES